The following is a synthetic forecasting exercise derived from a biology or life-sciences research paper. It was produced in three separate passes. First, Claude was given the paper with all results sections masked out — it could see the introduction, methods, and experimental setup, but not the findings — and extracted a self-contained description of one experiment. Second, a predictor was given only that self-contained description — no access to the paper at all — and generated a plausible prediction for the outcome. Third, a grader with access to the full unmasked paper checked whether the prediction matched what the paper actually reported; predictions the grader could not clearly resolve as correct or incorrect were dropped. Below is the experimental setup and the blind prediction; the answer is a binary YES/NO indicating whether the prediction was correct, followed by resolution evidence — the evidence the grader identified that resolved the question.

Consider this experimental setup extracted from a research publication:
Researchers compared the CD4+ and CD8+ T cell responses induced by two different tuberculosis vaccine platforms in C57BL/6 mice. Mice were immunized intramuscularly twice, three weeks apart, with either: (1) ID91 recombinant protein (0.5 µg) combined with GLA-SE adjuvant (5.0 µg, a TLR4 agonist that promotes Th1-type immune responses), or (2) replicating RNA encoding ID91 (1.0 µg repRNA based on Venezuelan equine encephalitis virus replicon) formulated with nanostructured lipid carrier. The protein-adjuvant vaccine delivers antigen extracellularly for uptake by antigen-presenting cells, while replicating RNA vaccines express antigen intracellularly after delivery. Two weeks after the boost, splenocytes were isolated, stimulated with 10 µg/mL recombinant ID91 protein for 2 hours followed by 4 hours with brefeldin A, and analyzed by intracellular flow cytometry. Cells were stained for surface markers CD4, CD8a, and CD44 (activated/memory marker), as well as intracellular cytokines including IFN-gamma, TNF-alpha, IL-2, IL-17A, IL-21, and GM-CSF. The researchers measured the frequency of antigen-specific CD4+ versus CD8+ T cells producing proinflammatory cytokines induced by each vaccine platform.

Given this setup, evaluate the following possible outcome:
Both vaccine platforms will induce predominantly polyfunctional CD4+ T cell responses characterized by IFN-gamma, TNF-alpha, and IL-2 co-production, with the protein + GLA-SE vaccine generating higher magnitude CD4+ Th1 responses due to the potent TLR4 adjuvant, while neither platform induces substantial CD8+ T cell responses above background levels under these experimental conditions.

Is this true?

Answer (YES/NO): NO